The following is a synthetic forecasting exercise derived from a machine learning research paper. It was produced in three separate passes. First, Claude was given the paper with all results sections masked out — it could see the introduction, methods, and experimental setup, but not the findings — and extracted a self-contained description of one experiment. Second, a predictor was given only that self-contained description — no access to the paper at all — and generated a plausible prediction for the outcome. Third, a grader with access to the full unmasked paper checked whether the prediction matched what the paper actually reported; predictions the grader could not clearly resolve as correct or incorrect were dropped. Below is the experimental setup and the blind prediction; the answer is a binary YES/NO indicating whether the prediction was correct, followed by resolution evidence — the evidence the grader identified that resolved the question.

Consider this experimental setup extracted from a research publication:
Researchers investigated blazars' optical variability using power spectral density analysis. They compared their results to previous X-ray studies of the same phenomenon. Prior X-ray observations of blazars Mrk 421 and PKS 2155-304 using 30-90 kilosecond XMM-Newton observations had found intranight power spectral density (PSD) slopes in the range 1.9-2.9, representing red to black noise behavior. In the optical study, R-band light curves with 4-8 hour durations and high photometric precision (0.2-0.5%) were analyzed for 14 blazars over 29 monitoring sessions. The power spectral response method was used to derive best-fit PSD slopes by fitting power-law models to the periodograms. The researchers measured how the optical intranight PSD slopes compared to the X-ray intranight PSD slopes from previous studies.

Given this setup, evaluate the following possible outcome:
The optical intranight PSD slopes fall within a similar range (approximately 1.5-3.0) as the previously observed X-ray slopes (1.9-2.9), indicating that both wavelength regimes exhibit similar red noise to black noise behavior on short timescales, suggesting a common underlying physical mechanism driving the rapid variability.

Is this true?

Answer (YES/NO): NO